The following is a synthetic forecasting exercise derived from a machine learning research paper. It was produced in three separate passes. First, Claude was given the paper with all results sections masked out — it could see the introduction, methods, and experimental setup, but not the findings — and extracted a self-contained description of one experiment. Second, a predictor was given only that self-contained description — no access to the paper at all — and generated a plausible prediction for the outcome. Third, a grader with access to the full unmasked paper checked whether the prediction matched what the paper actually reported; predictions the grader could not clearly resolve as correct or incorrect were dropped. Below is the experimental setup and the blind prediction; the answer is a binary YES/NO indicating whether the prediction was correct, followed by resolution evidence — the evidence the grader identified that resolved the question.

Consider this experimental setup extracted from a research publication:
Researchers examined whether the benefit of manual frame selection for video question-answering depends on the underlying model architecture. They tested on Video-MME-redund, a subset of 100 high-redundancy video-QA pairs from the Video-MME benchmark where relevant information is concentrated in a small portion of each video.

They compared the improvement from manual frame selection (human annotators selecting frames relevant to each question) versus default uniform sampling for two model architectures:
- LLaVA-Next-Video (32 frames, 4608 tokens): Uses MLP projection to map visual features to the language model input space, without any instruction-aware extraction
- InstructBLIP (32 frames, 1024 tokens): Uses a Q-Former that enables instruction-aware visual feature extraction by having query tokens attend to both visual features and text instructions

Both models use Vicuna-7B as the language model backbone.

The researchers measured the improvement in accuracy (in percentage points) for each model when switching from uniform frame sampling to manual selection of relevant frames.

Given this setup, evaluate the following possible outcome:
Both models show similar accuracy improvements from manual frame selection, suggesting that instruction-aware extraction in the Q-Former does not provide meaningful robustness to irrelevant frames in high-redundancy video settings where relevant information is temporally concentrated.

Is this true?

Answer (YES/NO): NO